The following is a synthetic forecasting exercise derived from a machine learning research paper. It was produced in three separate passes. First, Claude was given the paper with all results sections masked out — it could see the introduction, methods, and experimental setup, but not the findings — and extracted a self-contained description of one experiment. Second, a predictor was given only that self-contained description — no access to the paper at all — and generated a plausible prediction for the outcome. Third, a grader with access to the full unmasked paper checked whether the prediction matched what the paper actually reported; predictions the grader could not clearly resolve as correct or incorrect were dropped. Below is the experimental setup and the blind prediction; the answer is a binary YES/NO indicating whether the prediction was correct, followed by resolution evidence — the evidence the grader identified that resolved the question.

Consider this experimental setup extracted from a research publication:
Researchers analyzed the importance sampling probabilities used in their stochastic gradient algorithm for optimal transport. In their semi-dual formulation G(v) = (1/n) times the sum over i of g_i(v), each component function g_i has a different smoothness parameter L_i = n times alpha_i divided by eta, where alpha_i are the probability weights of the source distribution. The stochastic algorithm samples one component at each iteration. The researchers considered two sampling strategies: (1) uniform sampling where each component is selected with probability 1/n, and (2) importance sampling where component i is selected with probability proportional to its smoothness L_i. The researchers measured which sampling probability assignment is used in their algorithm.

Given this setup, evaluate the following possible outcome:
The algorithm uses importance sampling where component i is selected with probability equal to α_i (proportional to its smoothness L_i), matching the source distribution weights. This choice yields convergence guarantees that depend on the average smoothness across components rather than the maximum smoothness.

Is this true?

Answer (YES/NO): YES